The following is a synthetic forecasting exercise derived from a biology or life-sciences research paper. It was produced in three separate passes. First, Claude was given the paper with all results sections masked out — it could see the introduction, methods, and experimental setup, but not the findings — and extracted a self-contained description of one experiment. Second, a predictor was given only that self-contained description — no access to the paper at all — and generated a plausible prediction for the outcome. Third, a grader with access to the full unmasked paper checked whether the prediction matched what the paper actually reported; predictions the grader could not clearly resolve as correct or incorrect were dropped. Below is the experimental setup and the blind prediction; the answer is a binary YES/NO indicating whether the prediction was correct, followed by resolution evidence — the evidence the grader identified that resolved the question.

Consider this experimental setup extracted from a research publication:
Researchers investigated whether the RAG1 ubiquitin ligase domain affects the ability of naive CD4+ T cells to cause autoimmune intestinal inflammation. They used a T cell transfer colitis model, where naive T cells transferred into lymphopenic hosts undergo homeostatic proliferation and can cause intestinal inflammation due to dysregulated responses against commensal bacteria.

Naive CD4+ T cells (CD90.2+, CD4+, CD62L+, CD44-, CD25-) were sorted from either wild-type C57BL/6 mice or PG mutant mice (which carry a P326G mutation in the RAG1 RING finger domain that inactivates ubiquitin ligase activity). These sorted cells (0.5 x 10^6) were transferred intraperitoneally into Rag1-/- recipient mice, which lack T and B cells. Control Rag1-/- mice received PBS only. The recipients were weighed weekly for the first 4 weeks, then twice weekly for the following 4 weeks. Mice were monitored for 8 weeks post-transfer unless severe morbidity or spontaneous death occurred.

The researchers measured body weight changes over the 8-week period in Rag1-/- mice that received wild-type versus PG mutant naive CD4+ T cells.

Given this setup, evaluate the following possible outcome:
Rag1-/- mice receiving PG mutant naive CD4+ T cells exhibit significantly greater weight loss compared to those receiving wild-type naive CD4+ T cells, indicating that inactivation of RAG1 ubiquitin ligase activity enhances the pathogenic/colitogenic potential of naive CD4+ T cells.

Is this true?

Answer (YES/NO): YES